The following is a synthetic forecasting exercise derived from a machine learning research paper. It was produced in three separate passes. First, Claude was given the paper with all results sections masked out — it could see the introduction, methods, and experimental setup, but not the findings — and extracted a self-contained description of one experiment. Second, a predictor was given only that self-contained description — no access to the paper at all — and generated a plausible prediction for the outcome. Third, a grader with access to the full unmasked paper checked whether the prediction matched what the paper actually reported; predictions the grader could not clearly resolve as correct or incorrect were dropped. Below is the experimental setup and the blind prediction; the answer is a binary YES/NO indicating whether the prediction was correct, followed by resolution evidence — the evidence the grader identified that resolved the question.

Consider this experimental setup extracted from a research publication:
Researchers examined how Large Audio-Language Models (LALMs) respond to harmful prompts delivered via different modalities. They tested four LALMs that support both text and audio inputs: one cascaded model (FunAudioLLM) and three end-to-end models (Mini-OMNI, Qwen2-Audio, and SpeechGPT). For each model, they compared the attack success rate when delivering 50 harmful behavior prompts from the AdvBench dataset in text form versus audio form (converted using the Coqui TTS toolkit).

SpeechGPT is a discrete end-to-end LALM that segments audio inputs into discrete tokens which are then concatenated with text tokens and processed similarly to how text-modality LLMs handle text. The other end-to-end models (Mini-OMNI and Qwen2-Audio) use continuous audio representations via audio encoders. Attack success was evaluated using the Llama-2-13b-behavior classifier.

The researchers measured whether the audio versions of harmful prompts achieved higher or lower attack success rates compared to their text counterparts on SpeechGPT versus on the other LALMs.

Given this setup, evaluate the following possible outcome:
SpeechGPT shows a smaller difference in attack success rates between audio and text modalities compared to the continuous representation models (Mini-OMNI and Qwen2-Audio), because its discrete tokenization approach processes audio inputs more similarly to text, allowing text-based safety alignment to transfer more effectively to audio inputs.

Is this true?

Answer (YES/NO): NO